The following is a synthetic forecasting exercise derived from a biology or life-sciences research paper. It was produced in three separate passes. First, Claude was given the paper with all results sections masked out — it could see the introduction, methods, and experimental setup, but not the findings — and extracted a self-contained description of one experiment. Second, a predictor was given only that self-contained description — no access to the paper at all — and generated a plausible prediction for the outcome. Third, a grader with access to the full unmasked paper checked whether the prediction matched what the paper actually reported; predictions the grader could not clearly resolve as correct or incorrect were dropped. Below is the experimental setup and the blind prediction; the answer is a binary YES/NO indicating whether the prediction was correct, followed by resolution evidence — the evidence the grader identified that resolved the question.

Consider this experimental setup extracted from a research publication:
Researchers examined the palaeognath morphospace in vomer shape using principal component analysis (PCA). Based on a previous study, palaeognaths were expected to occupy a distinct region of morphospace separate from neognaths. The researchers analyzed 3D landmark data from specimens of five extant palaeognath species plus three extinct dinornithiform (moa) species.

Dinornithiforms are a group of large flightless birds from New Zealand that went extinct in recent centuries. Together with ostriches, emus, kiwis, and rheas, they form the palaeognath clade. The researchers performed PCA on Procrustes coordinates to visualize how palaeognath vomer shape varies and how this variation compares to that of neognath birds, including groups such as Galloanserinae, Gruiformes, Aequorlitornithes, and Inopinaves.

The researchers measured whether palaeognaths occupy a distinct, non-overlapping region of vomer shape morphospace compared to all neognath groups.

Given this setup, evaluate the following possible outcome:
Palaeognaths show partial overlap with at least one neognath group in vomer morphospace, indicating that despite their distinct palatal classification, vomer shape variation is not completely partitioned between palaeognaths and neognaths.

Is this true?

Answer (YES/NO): YES